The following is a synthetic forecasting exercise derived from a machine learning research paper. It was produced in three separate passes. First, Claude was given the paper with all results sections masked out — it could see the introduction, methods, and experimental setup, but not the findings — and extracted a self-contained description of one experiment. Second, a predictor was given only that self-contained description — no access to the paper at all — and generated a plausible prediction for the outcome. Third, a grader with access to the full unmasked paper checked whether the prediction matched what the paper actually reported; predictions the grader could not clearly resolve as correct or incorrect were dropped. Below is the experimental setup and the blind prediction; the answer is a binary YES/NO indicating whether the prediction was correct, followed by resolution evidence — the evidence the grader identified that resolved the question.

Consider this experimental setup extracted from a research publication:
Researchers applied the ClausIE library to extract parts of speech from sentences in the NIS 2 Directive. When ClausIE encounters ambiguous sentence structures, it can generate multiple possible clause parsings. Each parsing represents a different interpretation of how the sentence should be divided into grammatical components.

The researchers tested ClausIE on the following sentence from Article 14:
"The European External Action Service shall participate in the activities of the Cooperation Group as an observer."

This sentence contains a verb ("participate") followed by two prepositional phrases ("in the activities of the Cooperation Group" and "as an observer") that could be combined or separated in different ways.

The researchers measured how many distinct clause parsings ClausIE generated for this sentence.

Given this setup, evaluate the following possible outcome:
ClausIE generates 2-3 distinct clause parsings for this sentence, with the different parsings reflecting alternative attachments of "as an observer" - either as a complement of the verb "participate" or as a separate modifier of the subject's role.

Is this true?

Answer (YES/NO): YES